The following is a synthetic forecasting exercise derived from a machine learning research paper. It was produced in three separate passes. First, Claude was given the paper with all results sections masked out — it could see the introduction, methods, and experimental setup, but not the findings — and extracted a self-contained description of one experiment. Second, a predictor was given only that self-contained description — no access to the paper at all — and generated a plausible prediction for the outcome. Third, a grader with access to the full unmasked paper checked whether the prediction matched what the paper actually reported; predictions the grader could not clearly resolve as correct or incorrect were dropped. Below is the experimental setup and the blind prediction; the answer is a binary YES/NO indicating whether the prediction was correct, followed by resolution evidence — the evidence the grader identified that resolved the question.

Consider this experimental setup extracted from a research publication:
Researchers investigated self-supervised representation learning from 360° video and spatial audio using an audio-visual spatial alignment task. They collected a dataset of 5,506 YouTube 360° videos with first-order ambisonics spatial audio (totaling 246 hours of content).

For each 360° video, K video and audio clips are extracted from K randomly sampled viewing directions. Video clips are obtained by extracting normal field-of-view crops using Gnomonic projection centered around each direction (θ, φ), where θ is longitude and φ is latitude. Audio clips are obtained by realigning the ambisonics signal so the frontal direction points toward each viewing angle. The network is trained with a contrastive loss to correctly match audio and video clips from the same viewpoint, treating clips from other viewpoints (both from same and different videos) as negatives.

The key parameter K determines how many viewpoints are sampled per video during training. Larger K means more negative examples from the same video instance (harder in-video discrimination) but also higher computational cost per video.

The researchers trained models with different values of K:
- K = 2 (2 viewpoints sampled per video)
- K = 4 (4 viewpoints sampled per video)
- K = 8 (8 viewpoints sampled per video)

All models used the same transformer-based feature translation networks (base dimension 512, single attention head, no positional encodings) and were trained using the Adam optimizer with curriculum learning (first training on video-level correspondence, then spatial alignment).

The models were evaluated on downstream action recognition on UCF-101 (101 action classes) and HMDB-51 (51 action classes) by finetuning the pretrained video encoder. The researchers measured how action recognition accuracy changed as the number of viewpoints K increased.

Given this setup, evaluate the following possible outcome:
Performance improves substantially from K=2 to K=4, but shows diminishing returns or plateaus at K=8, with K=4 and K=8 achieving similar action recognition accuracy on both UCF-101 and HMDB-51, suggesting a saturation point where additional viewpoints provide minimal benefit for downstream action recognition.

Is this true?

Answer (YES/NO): NO